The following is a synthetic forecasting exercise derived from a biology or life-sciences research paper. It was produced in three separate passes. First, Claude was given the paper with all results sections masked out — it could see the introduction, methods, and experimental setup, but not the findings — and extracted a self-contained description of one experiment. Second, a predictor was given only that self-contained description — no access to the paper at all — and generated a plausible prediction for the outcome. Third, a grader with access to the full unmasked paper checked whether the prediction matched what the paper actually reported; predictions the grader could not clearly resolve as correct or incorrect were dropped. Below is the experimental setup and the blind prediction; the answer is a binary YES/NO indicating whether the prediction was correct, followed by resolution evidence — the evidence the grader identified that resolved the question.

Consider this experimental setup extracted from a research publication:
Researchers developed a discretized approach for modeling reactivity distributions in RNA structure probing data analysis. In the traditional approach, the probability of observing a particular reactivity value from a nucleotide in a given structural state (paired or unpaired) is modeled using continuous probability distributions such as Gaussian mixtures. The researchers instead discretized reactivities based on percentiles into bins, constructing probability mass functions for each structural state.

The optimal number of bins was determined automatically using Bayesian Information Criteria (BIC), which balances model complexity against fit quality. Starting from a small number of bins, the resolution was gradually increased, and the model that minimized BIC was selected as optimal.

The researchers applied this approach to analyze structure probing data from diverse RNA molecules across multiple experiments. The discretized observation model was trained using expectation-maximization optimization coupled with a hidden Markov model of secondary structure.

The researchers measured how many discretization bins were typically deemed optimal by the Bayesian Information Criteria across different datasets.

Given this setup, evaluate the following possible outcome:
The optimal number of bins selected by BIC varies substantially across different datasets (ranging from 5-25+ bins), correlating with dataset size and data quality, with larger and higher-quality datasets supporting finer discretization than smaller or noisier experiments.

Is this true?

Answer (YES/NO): NO